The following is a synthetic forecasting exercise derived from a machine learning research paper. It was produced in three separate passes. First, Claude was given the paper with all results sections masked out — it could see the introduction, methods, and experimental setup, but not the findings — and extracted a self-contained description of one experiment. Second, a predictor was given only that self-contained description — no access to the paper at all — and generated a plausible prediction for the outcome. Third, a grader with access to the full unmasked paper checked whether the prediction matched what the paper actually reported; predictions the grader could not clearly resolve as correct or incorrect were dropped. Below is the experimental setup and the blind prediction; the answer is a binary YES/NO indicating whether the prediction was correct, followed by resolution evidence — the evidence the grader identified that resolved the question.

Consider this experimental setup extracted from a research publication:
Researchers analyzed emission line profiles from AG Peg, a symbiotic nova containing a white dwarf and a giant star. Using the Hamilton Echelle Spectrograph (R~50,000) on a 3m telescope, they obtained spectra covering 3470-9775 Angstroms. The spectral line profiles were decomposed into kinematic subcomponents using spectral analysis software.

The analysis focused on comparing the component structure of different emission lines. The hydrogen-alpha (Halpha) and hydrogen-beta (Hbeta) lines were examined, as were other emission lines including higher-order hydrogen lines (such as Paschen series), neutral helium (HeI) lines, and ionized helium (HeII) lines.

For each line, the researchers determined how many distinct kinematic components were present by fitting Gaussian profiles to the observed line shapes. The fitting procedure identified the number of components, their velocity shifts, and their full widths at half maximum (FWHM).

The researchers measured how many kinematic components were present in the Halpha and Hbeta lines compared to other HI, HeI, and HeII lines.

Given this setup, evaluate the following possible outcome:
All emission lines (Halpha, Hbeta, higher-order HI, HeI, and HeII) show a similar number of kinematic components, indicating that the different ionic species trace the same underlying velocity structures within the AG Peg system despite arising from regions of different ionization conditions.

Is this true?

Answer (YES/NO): NO